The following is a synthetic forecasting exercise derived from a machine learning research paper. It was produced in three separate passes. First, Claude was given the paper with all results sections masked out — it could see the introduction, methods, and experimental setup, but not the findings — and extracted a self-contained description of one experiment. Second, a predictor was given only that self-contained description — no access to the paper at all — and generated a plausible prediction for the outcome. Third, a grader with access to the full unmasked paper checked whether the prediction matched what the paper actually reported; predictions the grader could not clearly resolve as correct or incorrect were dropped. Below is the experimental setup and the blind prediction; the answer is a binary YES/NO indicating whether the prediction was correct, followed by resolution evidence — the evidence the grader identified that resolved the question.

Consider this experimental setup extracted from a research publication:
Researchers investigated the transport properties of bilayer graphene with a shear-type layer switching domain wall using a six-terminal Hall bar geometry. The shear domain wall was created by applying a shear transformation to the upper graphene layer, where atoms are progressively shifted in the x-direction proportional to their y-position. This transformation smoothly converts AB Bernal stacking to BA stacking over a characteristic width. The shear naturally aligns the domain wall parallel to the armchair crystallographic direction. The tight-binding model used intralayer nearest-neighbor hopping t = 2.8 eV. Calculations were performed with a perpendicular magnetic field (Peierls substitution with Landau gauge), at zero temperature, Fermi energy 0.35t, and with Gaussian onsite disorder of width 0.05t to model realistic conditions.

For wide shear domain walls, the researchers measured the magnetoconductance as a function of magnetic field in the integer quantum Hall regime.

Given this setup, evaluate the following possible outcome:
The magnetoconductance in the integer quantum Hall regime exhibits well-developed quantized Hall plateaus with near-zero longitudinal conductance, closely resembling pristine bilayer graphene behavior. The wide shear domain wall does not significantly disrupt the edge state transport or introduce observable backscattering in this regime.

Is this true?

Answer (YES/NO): NO